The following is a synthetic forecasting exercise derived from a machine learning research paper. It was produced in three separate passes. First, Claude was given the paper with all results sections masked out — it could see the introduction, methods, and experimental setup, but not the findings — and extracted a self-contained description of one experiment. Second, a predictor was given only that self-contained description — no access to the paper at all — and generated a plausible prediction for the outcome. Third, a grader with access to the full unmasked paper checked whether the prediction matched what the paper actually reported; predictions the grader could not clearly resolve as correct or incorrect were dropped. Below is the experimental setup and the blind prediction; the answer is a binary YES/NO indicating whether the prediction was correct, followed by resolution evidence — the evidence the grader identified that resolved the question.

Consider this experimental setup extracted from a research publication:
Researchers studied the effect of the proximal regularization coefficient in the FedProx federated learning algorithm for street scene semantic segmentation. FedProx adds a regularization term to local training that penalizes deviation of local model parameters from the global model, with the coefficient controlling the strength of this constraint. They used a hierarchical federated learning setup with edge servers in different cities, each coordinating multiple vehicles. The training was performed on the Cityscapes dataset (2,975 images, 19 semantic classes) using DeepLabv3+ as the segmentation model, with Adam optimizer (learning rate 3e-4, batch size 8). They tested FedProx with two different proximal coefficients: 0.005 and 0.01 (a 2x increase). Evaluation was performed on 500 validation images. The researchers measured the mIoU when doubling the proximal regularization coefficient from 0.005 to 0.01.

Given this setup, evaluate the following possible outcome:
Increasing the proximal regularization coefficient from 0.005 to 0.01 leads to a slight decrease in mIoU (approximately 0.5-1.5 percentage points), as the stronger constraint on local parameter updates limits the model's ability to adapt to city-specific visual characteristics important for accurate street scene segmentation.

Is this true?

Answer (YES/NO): NO